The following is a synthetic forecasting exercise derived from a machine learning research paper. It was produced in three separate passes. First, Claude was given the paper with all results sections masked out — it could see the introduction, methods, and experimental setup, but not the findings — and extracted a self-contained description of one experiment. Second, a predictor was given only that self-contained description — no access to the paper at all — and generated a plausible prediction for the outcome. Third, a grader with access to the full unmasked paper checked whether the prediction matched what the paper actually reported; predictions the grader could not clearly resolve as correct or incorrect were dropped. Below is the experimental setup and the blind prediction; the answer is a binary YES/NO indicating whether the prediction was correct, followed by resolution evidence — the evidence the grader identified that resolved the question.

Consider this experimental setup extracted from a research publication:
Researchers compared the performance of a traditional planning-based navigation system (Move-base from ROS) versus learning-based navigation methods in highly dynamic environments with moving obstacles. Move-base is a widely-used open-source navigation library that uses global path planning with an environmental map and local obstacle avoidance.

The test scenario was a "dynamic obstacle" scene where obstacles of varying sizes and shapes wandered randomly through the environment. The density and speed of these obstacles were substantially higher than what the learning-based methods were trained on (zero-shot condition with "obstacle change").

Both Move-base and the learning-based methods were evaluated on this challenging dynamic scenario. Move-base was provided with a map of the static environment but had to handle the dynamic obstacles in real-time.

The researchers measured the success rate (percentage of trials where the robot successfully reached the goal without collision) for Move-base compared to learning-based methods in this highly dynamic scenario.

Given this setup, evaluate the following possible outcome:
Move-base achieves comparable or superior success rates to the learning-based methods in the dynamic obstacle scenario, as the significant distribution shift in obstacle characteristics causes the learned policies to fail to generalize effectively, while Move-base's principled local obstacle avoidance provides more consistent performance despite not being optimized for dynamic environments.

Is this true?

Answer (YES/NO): NO